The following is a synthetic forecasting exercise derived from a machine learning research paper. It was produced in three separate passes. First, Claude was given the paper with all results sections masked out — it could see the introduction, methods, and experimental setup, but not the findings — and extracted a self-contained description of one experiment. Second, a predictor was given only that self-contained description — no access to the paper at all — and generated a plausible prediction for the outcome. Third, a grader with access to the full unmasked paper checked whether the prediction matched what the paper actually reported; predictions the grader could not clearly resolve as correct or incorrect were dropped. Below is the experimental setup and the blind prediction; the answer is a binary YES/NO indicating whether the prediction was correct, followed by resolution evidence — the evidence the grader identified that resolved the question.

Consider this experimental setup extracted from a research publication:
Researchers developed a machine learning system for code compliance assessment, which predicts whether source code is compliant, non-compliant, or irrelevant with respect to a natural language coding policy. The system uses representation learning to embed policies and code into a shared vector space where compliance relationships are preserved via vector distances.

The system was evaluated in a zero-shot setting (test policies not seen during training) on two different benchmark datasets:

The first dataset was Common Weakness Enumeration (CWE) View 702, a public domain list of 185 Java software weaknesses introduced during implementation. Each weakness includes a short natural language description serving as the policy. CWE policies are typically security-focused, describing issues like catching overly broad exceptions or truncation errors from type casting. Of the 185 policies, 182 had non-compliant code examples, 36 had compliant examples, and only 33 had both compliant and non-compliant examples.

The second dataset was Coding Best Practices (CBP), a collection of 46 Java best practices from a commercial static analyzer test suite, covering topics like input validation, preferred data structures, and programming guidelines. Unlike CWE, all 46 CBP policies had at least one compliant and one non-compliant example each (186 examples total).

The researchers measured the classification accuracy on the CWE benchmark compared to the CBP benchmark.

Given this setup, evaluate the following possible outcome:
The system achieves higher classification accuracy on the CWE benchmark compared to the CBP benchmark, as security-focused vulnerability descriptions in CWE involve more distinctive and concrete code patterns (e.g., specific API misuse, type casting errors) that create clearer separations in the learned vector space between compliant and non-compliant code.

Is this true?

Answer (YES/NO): NO